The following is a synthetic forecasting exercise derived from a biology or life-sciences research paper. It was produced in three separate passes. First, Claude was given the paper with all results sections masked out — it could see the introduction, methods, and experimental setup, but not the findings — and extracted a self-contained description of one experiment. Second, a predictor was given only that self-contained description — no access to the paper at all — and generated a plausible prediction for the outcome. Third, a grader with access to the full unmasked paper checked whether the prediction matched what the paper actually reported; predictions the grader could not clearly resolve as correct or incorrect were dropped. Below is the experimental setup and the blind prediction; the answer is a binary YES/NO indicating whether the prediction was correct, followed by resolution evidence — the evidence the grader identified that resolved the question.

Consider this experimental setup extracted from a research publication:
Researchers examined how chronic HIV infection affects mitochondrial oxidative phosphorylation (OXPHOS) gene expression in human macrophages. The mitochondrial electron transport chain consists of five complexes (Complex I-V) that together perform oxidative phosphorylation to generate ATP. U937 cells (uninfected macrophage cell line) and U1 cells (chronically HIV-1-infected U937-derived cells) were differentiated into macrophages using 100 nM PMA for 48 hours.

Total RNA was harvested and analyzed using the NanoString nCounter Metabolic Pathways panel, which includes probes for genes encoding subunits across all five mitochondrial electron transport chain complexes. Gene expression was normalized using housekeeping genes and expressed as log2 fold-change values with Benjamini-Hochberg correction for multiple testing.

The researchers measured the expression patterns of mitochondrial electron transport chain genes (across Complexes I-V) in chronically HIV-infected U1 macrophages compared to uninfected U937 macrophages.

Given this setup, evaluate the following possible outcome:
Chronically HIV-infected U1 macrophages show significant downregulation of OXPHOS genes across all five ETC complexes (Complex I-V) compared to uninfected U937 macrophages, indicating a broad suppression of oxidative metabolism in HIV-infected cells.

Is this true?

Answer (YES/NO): NO